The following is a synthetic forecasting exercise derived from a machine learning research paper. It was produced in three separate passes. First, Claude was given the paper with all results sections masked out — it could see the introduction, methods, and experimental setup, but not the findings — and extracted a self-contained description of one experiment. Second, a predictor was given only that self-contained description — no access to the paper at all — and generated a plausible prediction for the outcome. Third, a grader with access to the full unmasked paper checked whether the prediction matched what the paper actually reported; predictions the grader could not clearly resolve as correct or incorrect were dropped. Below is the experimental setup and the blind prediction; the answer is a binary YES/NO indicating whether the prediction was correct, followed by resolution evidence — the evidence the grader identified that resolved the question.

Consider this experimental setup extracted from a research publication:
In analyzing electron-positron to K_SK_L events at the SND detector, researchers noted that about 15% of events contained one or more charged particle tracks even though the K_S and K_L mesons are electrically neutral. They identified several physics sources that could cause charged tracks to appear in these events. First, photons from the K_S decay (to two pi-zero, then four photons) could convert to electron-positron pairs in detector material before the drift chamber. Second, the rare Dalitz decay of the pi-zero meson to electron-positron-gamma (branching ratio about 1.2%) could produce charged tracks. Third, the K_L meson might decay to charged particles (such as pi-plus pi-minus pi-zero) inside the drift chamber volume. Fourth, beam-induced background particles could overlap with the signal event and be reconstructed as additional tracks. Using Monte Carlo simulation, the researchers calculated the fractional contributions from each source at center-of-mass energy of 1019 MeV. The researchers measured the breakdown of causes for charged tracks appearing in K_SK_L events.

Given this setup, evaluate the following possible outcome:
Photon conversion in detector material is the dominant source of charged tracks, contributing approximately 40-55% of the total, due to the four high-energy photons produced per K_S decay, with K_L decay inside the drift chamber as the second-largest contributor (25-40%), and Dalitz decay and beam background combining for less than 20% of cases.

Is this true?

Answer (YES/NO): NO